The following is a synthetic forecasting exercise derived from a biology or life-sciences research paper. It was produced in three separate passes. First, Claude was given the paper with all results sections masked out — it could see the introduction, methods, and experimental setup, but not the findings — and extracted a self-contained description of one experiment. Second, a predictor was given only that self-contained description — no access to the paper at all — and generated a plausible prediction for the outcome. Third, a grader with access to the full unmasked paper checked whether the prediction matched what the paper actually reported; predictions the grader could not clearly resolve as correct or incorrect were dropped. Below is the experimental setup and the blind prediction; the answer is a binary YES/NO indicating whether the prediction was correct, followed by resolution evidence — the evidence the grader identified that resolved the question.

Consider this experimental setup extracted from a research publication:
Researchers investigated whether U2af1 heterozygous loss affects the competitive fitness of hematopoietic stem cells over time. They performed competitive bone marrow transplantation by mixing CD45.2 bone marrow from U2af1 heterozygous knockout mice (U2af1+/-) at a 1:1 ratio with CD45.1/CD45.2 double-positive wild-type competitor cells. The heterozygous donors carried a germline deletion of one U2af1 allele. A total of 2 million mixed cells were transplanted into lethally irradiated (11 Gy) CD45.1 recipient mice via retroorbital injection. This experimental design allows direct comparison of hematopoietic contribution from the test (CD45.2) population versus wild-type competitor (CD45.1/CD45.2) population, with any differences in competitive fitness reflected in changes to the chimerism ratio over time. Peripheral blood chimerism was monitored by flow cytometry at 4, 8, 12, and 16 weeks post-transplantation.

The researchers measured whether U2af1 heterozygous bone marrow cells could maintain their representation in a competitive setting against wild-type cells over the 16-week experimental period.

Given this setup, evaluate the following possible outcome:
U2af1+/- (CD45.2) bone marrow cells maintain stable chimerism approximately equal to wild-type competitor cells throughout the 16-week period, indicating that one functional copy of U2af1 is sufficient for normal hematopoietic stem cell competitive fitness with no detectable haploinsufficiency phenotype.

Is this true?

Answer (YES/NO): NO